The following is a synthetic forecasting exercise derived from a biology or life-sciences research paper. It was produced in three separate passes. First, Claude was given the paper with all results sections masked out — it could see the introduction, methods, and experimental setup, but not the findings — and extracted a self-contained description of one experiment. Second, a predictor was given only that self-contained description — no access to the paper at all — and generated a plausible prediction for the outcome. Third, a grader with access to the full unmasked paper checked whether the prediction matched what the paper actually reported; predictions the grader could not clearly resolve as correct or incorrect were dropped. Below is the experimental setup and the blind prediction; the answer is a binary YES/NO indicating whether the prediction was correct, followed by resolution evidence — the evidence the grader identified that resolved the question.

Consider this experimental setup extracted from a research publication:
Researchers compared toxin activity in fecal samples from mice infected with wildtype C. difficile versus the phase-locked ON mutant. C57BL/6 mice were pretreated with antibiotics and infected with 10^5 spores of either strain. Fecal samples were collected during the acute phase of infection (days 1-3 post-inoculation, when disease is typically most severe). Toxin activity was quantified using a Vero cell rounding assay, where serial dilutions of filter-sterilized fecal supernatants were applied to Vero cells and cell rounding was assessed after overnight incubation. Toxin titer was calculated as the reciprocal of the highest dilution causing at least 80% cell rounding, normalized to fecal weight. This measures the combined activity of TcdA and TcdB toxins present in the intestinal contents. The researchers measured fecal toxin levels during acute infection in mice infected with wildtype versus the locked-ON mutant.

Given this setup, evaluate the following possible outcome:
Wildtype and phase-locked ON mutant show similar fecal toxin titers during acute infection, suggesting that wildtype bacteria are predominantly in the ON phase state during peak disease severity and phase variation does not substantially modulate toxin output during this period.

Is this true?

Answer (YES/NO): NO